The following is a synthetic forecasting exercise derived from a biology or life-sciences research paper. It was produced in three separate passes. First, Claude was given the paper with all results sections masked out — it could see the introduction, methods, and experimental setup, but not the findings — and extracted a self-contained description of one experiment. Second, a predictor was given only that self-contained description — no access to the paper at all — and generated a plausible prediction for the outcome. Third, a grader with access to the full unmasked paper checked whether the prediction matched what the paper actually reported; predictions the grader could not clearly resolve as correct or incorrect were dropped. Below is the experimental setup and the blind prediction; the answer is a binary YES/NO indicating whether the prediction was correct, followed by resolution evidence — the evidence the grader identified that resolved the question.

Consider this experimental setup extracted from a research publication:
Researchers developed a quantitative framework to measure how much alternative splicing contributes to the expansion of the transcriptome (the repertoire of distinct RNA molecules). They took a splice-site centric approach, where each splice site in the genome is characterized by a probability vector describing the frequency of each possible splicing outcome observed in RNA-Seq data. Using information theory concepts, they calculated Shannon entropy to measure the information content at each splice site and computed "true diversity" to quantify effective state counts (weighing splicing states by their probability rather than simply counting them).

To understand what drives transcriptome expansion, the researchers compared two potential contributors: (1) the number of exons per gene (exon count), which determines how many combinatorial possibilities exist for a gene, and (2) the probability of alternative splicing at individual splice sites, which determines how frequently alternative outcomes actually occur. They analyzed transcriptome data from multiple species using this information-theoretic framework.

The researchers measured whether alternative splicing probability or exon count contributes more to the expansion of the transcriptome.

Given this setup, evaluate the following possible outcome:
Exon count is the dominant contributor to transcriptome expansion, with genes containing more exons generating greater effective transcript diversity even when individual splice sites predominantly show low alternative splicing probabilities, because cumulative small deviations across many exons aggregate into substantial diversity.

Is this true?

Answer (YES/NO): NO